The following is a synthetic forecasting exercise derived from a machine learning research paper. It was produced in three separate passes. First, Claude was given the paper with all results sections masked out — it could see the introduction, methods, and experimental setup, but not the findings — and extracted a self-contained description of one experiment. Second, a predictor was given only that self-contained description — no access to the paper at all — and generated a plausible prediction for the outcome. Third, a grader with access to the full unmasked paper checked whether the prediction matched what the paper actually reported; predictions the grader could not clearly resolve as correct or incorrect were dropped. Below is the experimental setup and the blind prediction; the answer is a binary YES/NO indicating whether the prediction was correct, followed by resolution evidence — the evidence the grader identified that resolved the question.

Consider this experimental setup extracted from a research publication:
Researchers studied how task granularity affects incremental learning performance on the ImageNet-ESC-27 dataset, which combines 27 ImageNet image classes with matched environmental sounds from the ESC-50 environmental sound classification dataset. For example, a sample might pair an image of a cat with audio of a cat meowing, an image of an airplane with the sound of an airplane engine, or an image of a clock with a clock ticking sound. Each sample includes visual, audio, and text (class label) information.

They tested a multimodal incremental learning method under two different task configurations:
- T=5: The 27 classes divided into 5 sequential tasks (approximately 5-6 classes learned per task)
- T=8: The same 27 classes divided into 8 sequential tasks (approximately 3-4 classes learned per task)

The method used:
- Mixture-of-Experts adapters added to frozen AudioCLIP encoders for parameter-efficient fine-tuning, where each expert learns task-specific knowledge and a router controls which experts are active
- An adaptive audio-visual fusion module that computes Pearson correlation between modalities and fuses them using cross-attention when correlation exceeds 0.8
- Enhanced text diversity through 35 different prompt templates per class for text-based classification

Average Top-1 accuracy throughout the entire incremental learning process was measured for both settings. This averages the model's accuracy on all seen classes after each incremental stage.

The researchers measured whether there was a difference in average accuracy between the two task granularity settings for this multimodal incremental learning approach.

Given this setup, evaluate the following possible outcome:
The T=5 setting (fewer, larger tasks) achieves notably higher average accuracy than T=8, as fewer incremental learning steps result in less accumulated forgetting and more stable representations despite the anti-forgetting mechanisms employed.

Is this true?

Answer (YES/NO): NO